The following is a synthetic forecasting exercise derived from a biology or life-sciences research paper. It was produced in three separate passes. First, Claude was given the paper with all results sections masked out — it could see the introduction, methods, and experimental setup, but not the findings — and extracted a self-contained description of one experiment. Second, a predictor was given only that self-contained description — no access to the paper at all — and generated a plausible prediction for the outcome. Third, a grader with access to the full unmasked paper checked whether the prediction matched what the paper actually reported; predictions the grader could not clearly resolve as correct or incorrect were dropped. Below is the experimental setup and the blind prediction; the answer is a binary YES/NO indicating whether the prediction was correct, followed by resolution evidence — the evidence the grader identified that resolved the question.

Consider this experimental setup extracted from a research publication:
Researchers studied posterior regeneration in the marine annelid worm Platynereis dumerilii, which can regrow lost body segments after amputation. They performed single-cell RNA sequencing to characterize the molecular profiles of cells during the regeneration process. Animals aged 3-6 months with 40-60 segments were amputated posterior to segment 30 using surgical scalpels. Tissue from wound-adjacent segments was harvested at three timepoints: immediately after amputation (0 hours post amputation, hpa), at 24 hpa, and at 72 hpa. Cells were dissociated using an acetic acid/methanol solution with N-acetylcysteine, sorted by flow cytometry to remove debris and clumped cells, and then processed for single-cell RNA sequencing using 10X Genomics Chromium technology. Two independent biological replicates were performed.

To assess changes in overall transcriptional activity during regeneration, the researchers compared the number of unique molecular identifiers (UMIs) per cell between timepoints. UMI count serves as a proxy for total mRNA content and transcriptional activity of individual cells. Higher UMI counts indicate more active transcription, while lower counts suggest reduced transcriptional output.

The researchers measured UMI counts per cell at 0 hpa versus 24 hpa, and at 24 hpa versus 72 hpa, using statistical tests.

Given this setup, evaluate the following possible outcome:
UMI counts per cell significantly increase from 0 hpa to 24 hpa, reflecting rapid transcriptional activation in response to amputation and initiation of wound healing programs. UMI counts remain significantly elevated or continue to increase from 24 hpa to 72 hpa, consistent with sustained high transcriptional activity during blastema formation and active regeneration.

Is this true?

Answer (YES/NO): YES